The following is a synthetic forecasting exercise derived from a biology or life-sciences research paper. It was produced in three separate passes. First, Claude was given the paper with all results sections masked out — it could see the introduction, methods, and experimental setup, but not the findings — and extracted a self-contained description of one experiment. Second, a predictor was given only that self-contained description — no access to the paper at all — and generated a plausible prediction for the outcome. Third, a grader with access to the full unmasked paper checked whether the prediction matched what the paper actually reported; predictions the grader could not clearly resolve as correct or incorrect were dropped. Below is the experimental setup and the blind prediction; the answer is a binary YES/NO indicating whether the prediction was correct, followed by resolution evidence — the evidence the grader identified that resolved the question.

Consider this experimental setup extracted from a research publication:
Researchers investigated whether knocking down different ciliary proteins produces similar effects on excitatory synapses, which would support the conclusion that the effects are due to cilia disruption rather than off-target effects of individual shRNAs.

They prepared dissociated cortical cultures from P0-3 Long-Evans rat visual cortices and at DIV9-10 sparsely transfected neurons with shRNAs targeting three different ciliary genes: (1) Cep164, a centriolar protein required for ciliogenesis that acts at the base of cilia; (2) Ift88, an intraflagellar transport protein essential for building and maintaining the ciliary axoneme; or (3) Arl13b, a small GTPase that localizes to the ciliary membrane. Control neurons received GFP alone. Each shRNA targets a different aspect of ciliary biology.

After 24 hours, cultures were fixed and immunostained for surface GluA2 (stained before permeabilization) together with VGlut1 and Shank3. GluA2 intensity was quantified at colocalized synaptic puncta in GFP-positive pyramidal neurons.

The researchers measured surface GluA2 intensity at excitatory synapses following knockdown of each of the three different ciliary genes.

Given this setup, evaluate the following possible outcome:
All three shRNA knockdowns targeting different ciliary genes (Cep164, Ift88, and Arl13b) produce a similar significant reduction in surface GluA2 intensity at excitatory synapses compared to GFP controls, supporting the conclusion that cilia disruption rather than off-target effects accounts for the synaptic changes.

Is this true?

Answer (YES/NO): NO